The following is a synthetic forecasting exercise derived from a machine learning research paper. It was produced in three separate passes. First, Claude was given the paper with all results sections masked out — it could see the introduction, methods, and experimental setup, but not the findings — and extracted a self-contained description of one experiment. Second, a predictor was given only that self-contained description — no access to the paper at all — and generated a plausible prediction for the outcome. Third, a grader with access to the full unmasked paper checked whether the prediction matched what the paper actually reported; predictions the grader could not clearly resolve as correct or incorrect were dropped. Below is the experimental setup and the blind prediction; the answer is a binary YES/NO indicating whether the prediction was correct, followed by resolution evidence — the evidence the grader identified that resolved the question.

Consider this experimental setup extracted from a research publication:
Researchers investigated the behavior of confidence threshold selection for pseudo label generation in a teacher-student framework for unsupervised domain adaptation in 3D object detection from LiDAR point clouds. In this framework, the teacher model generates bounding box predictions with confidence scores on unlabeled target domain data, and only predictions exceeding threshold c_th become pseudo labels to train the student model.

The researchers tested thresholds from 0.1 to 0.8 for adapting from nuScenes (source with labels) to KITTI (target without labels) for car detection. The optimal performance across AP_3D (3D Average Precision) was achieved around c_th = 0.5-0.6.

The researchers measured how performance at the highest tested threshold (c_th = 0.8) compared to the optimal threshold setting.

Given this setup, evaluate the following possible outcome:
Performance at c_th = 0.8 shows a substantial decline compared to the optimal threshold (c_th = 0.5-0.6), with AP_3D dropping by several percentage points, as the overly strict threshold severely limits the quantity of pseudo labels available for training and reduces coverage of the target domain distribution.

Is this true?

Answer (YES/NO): NO